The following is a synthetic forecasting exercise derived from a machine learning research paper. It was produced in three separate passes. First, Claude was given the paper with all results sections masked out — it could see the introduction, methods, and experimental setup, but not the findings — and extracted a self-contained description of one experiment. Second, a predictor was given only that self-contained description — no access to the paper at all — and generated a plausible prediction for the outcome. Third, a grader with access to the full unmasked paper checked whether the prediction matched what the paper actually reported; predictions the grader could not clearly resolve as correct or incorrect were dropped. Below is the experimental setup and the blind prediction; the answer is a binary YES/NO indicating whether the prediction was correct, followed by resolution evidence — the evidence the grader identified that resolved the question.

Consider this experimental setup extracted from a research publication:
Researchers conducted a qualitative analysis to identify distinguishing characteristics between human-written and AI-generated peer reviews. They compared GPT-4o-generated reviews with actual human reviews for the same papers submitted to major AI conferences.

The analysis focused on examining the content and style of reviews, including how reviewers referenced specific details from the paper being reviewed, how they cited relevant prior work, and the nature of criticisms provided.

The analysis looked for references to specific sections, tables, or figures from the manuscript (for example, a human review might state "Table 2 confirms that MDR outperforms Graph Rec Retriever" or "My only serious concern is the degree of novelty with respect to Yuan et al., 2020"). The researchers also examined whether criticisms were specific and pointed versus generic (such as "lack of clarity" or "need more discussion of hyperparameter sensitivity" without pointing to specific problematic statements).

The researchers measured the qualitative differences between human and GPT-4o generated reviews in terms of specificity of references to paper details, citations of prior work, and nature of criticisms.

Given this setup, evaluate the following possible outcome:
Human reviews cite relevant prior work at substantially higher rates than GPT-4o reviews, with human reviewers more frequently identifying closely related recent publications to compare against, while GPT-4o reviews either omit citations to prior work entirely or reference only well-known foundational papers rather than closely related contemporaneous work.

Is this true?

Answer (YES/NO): YES